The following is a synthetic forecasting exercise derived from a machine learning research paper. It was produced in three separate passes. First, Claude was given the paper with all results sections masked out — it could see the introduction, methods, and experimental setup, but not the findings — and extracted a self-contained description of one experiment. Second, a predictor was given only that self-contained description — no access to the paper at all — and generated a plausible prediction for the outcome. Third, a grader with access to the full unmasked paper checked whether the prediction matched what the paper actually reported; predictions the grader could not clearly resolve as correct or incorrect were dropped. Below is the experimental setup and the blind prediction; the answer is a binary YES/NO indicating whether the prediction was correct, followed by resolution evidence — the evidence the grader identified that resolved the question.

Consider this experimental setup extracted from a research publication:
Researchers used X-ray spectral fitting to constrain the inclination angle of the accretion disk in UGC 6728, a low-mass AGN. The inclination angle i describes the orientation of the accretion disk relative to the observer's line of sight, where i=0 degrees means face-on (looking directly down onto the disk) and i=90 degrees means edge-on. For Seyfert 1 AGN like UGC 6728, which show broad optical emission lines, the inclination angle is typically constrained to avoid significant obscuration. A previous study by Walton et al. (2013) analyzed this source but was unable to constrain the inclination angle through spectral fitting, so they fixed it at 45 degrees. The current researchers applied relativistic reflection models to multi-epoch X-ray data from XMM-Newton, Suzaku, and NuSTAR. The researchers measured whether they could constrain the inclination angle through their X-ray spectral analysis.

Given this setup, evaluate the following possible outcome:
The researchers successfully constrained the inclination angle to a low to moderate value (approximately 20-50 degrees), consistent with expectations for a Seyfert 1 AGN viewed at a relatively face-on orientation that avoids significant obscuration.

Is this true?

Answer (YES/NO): YES